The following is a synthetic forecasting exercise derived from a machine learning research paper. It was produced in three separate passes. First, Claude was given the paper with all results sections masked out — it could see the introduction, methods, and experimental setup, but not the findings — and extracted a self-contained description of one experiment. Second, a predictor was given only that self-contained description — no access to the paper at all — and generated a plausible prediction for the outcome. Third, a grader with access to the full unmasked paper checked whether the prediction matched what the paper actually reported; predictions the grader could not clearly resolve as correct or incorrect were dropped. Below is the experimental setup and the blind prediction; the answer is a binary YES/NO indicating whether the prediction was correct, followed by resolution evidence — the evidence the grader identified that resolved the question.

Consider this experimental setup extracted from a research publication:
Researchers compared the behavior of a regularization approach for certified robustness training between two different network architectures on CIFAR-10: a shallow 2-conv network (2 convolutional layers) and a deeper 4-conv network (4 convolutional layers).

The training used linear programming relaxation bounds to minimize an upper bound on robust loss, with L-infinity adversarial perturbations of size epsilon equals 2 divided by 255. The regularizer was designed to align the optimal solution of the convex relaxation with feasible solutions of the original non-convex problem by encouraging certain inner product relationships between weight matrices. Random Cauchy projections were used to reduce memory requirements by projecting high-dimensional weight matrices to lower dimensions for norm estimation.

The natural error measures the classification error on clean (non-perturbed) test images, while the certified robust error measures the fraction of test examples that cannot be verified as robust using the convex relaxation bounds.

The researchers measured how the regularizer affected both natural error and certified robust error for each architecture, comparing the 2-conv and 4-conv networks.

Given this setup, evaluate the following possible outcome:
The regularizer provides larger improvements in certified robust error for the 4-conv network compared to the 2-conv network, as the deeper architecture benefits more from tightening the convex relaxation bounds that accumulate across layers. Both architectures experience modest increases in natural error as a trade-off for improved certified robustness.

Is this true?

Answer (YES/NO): NO